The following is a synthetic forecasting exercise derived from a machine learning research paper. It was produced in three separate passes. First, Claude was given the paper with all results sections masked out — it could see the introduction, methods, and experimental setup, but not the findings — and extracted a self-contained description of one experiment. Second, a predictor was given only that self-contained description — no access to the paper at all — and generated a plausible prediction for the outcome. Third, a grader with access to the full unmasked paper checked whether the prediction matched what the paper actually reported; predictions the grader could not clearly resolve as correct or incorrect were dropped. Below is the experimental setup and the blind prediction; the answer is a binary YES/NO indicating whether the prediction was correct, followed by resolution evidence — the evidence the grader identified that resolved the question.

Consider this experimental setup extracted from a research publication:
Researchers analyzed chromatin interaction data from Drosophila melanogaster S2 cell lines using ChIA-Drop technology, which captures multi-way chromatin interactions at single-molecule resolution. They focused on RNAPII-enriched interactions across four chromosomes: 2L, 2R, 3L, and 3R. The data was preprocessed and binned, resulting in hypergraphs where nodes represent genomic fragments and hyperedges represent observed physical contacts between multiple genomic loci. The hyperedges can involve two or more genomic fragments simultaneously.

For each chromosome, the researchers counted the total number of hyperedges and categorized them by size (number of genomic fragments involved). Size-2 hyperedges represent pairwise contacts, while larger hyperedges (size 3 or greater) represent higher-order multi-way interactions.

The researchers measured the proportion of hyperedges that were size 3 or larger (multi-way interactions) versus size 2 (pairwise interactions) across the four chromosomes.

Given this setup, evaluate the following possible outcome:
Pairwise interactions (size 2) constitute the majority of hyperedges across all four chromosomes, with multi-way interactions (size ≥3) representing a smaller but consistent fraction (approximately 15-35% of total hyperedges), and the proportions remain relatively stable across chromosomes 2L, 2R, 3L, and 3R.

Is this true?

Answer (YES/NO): YES